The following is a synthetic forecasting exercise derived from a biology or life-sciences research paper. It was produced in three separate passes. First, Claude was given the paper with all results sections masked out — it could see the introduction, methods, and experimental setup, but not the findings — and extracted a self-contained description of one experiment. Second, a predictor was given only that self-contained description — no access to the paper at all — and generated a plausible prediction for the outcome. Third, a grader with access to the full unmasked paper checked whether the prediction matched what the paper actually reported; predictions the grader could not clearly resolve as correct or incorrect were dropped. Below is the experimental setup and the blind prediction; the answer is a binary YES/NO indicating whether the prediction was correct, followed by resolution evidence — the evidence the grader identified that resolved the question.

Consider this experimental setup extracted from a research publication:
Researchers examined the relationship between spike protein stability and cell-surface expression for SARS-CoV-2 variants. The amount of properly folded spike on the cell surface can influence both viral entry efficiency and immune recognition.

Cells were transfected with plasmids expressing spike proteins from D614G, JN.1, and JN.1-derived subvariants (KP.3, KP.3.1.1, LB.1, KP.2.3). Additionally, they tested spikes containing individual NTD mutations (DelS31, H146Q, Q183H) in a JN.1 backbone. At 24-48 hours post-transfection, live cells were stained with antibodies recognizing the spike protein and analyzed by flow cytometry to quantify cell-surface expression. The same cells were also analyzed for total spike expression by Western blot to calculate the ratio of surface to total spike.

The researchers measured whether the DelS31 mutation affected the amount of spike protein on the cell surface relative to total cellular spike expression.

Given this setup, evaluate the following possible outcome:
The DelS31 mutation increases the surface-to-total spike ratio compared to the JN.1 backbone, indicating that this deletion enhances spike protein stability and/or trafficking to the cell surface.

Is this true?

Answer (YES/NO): YES